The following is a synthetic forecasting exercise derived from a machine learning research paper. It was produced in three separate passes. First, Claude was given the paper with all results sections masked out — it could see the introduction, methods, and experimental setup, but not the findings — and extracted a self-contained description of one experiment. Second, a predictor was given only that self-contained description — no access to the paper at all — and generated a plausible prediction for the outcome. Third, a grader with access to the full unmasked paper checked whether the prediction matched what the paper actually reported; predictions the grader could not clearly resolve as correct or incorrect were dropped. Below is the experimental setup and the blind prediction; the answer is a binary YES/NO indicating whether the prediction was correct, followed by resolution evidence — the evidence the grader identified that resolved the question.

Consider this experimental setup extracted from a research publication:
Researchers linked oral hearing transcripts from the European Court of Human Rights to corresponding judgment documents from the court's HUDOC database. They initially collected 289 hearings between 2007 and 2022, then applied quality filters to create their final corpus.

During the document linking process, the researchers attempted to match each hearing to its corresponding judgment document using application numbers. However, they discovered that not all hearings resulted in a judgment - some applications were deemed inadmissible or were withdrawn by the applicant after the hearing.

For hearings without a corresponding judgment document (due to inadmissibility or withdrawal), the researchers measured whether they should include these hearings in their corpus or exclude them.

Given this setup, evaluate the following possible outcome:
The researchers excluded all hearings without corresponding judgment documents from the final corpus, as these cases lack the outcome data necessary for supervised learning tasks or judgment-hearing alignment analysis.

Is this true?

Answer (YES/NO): YES